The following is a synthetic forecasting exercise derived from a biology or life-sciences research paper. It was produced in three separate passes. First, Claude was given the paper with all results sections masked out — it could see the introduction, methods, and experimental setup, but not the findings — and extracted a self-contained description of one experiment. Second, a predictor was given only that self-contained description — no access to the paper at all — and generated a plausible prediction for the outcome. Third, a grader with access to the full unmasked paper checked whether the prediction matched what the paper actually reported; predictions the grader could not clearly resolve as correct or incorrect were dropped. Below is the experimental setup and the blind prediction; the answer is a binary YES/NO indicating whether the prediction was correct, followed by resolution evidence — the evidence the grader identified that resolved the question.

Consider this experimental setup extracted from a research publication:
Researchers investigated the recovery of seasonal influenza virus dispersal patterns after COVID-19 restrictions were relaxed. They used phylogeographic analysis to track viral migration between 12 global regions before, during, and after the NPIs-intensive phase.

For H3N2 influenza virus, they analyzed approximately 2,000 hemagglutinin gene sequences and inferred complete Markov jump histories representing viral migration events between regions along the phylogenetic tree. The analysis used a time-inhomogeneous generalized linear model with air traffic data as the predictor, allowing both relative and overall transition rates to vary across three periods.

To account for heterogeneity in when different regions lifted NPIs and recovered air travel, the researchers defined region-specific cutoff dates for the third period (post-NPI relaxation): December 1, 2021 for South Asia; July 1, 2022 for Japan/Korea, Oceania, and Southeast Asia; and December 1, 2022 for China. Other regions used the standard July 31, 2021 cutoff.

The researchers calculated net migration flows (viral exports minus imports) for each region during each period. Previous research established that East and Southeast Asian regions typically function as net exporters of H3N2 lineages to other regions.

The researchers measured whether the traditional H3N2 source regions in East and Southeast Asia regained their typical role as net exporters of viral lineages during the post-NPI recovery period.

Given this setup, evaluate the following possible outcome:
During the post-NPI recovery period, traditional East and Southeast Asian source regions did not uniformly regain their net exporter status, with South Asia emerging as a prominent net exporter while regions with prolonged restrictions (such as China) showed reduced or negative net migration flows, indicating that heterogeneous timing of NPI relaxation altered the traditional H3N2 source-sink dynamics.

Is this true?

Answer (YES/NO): NO